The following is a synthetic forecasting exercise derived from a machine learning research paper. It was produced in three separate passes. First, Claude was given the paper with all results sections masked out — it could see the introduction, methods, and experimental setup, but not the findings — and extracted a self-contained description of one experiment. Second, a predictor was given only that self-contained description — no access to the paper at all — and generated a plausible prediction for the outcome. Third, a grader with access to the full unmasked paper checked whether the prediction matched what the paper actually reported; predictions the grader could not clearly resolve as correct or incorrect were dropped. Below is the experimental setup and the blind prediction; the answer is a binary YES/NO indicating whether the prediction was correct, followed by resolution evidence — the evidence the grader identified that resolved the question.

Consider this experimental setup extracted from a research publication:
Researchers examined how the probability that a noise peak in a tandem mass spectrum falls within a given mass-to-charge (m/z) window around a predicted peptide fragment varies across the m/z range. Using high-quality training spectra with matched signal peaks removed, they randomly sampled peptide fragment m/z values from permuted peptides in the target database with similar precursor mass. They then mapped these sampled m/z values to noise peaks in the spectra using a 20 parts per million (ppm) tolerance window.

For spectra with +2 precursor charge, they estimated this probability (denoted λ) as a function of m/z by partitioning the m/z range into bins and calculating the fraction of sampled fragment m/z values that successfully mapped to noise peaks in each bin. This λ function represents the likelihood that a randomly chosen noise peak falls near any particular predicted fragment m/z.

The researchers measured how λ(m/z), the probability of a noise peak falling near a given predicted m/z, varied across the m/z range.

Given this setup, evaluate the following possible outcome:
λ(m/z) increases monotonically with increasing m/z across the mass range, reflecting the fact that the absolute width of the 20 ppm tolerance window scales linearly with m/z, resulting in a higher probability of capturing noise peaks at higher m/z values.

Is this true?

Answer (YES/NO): NO